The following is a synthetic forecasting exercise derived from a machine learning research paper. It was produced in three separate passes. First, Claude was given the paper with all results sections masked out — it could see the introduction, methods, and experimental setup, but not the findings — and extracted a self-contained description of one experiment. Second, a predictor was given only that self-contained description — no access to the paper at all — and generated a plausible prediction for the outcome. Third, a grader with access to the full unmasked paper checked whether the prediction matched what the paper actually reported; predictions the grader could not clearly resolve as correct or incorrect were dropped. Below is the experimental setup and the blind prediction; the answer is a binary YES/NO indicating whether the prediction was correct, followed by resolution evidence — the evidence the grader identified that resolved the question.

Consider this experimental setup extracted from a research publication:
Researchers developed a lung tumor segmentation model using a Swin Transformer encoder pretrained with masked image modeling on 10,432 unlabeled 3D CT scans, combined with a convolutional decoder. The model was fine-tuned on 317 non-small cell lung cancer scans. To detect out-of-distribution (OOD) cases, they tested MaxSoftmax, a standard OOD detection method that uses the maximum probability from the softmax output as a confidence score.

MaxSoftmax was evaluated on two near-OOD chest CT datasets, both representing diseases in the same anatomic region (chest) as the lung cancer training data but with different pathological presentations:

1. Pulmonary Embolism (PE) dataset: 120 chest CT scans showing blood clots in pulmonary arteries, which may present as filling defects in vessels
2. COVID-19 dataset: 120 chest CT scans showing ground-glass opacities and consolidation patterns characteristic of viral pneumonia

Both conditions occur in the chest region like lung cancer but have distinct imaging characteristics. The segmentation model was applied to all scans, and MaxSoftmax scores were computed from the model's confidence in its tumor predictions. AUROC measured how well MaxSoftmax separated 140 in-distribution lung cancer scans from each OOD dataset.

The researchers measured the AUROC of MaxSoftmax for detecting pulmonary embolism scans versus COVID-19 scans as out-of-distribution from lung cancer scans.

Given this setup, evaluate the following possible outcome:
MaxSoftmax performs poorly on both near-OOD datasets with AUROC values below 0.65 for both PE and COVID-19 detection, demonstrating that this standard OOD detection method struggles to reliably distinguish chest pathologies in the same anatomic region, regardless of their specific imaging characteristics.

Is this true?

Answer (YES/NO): NO